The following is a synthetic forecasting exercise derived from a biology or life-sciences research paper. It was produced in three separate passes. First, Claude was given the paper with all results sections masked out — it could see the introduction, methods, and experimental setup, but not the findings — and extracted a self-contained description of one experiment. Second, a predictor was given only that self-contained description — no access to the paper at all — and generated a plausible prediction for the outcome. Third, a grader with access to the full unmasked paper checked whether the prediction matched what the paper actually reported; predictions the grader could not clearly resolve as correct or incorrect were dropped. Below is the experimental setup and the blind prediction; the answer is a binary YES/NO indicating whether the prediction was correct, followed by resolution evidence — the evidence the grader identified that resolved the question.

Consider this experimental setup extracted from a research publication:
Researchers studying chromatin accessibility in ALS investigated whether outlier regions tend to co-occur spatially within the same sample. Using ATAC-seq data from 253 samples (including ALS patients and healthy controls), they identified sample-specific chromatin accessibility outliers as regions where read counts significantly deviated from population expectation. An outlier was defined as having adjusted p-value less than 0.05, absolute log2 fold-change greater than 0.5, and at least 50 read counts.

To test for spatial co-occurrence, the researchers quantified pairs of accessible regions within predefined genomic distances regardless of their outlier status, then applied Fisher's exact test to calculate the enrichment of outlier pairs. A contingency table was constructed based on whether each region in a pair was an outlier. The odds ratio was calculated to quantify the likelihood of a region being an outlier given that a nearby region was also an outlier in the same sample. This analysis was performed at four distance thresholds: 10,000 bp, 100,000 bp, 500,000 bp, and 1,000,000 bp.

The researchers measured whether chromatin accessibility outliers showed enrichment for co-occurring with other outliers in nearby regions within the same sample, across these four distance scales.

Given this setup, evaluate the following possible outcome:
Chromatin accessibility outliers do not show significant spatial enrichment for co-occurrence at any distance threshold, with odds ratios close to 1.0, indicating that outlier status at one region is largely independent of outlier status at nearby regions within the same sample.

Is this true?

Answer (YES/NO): NO